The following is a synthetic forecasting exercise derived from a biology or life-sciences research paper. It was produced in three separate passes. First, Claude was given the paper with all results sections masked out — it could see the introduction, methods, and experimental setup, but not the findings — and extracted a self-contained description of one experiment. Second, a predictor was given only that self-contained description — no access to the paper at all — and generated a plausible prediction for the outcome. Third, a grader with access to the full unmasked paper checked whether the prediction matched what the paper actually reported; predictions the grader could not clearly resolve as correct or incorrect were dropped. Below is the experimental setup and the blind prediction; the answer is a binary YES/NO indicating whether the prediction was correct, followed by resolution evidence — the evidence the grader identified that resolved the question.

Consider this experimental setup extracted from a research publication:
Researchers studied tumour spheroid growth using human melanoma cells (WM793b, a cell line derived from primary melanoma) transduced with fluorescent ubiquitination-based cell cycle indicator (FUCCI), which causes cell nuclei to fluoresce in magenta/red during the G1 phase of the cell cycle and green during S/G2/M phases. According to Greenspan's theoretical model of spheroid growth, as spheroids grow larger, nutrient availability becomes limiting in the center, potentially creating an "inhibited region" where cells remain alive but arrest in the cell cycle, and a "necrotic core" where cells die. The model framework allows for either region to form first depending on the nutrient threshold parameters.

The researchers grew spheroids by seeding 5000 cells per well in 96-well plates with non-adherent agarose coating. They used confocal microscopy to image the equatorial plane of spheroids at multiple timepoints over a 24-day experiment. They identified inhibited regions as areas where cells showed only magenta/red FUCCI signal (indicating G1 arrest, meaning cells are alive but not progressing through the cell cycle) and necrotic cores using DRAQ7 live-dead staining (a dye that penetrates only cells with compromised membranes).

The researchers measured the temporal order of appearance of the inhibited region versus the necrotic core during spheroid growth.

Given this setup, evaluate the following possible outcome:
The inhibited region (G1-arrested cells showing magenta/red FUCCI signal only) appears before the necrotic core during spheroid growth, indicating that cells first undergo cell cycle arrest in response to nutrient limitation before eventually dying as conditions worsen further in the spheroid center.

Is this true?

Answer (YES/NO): YES